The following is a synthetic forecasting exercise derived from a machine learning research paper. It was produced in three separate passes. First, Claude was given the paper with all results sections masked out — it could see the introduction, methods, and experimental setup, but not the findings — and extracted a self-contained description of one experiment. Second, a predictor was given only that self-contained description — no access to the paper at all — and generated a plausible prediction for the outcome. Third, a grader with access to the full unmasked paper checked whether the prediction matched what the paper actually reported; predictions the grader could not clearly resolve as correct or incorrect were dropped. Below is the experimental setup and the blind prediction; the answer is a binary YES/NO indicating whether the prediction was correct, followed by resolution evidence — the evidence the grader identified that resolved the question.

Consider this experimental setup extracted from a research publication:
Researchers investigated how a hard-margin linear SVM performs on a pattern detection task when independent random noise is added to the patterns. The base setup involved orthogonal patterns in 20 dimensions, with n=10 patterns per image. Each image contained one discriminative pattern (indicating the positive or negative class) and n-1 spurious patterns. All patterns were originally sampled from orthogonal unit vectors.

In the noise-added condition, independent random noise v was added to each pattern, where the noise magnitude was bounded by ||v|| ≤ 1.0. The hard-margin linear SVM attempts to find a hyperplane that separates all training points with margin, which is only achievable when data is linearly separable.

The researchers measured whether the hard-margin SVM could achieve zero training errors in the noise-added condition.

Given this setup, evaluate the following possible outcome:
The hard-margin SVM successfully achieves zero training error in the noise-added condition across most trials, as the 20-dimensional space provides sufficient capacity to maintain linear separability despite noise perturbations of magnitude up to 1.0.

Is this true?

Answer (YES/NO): NO